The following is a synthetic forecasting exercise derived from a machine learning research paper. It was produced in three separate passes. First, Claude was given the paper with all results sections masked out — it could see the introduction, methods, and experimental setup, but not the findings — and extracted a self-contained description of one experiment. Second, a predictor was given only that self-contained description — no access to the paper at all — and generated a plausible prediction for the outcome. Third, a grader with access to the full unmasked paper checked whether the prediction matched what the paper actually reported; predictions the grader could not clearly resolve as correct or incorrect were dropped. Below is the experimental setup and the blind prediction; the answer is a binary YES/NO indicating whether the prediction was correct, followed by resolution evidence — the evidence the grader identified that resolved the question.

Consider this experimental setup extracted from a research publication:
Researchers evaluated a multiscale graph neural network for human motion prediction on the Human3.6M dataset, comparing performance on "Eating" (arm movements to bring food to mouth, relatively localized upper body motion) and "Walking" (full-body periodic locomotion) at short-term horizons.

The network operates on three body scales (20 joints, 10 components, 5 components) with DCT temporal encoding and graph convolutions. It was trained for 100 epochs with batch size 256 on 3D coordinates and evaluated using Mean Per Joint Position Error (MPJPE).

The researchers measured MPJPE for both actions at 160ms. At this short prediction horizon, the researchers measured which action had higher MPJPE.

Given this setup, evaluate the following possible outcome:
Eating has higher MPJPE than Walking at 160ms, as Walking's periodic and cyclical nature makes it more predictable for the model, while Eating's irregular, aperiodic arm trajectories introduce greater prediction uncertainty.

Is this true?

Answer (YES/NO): YES